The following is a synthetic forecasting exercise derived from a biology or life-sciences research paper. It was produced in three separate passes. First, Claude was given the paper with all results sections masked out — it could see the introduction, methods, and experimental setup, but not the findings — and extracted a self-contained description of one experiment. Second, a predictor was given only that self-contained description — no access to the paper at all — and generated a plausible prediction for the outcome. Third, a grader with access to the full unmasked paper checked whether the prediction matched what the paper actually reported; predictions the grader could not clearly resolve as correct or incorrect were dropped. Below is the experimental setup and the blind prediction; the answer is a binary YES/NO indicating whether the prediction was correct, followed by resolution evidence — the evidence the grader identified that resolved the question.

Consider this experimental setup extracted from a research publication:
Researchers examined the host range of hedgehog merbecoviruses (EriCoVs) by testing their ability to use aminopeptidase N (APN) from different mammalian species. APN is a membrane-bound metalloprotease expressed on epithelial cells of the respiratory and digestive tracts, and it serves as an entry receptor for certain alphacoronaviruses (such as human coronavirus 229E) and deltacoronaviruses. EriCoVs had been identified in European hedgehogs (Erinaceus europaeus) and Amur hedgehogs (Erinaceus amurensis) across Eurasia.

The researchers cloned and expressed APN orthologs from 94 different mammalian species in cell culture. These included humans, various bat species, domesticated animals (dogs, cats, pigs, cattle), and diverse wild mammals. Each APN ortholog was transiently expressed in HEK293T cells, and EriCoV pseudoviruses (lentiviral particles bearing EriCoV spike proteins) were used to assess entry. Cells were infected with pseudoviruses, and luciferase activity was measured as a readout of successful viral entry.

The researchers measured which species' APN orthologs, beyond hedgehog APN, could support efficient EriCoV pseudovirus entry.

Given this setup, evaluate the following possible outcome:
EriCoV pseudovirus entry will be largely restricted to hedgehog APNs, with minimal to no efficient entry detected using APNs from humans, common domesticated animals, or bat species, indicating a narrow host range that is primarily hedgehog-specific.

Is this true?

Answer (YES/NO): NO